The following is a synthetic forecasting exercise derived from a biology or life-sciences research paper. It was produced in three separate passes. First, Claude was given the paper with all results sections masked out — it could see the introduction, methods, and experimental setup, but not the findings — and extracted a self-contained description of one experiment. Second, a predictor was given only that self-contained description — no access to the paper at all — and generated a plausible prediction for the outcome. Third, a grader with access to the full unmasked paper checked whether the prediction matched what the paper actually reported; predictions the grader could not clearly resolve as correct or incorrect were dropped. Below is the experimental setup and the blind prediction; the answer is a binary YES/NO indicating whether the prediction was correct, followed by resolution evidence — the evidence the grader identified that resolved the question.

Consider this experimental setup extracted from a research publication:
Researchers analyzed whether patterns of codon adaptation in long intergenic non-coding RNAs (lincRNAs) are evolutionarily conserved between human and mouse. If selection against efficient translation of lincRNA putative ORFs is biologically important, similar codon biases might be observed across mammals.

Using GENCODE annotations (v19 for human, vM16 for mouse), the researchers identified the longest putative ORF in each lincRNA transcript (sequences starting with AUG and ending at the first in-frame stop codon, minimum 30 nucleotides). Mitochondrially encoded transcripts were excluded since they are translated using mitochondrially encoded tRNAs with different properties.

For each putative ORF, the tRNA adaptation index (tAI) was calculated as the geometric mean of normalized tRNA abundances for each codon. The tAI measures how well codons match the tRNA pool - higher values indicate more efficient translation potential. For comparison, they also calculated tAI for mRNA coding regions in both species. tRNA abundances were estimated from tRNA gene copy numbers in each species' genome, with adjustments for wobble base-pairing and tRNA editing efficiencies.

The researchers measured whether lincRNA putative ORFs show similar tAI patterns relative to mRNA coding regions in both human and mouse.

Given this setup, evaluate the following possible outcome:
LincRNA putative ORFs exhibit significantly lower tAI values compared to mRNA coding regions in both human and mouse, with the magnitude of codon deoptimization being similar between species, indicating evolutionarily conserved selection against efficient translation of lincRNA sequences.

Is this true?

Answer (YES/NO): YES